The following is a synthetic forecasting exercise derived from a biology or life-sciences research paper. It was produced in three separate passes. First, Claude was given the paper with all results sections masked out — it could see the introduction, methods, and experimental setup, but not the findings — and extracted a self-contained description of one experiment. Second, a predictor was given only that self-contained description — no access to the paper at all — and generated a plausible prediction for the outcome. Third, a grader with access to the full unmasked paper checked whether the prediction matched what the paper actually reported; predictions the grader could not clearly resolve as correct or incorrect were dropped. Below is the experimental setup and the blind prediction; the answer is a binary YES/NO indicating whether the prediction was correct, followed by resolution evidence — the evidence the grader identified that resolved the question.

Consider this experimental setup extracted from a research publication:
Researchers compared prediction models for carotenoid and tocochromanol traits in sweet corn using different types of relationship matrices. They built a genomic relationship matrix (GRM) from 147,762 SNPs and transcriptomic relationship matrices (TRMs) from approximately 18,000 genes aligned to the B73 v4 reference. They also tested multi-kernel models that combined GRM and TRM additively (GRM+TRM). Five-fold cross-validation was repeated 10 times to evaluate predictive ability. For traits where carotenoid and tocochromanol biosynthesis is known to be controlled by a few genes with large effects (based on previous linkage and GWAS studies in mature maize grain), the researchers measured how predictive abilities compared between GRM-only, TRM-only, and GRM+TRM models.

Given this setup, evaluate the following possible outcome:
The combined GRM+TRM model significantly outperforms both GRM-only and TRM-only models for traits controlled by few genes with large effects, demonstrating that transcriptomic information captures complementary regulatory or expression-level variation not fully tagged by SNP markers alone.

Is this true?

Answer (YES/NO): NO